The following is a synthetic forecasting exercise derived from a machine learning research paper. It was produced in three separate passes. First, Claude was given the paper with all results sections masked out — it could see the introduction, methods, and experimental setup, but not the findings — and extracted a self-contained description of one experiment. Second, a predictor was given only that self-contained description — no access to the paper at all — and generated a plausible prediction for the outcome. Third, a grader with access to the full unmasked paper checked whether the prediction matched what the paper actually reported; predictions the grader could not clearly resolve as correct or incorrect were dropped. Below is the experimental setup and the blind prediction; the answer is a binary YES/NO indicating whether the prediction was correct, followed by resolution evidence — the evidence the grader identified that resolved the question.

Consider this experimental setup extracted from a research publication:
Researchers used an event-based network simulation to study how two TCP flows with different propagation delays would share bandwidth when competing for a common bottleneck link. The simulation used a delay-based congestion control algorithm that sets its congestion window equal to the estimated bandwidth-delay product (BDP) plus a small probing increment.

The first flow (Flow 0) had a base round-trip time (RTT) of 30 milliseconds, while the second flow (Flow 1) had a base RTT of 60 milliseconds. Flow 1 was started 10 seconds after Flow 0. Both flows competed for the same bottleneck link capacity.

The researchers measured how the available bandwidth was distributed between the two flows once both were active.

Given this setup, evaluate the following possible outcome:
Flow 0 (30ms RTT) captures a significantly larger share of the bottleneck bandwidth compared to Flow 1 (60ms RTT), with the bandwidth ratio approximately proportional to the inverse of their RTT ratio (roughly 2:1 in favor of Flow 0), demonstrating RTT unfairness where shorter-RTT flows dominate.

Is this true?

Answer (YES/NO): NO